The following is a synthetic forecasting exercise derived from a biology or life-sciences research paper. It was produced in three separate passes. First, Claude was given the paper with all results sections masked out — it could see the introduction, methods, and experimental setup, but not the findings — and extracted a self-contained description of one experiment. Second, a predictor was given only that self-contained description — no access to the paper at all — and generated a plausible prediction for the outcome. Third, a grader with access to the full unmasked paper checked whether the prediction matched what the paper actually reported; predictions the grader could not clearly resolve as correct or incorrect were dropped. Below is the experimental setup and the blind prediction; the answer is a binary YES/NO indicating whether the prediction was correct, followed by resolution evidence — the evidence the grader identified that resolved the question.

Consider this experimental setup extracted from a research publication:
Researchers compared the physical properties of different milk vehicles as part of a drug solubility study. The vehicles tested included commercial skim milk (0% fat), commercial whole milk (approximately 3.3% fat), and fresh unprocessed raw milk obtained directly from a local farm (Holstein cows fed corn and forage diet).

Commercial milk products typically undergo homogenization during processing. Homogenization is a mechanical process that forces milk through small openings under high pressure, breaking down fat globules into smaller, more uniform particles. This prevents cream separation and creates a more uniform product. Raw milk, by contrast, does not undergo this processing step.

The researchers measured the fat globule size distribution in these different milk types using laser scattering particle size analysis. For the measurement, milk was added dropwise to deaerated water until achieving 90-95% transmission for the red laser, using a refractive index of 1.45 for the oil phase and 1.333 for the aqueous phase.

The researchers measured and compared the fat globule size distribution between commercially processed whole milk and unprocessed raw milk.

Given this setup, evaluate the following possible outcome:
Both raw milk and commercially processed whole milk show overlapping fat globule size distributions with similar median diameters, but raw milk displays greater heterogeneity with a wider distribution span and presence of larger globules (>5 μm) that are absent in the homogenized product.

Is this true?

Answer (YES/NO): NO